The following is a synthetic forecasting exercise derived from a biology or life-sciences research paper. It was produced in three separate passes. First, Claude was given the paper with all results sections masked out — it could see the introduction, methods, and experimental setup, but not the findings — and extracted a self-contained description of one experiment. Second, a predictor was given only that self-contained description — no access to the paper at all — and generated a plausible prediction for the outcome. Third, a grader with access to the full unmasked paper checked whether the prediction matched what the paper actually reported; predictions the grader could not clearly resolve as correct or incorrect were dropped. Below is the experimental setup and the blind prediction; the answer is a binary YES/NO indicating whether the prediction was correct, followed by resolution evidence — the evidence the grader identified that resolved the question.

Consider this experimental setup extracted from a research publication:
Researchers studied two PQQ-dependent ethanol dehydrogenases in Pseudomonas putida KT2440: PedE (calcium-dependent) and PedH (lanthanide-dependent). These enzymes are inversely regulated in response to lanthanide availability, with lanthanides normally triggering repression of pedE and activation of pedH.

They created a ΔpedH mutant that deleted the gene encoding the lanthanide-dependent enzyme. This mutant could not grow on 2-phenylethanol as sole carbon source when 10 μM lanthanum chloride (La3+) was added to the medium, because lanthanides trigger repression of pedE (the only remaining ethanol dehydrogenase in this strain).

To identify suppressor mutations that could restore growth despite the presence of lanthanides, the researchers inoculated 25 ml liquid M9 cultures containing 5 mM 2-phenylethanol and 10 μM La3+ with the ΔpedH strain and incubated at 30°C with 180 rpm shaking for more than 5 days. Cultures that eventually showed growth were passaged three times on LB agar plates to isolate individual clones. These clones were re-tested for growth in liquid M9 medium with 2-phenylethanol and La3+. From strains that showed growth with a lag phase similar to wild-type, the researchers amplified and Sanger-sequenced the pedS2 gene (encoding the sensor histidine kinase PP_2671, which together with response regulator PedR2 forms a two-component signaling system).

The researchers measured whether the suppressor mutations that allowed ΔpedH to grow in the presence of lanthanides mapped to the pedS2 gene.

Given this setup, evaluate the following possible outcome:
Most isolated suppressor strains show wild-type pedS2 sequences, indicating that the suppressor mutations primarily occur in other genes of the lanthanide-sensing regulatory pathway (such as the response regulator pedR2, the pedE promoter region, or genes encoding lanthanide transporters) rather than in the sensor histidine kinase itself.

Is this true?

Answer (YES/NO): NO